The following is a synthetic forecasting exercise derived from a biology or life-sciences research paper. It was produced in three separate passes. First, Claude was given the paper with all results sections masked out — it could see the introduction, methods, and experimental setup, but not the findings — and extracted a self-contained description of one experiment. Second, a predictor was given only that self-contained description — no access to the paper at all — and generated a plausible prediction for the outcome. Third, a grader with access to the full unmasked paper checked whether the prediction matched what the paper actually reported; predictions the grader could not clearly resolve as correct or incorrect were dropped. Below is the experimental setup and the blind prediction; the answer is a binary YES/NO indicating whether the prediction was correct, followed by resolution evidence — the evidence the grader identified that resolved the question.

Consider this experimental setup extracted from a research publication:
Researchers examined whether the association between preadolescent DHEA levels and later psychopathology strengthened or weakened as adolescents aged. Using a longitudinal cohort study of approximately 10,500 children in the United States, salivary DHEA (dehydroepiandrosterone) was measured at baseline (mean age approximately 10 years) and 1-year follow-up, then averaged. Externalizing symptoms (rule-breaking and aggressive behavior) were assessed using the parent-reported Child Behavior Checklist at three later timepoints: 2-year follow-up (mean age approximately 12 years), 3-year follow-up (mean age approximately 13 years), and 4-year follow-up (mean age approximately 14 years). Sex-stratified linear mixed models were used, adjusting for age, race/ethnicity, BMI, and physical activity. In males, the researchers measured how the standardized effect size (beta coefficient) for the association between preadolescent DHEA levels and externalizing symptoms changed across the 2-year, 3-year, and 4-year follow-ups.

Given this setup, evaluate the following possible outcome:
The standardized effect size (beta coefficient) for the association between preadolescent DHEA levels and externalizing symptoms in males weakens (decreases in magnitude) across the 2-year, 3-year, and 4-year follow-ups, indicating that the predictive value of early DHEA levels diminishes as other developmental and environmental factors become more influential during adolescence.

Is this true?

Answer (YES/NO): NO